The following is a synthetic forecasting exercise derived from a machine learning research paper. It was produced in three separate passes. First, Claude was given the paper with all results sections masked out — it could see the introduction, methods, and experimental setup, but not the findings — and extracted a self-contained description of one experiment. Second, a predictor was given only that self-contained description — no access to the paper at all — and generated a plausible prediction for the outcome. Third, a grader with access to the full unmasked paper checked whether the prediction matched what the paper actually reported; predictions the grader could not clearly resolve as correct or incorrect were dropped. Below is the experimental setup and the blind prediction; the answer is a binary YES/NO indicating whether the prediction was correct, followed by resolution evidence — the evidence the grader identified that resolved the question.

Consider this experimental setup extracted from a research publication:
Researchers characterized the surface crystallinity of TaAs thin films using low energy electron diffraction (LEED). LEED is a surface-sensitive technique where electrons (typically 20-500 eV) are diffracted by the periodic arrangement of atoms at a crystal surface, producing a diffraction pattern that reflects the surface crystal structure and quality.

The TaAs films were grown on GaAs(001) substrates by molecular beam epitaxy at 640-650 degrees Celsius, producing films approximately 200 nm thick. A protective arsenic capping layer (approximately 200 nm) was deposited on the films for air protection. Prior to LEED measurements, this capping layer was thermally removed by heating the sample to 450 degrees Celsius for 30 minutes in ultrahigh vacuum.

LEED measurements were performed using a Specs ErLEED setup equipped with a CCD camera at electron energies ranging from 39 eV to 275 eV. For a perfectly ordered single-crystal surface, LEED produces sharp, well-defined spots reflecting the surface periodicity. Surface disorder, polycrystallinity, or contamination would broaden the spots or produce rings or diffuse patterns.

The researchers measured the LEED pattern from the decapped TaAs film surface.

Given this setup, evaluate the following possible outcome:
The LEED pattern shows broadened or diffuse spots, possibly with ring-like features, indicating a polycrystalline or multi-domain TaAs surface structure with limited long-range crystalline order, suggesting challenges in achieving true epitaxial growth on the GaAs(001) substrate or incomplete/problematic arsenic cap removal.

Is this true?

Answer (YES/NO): NO